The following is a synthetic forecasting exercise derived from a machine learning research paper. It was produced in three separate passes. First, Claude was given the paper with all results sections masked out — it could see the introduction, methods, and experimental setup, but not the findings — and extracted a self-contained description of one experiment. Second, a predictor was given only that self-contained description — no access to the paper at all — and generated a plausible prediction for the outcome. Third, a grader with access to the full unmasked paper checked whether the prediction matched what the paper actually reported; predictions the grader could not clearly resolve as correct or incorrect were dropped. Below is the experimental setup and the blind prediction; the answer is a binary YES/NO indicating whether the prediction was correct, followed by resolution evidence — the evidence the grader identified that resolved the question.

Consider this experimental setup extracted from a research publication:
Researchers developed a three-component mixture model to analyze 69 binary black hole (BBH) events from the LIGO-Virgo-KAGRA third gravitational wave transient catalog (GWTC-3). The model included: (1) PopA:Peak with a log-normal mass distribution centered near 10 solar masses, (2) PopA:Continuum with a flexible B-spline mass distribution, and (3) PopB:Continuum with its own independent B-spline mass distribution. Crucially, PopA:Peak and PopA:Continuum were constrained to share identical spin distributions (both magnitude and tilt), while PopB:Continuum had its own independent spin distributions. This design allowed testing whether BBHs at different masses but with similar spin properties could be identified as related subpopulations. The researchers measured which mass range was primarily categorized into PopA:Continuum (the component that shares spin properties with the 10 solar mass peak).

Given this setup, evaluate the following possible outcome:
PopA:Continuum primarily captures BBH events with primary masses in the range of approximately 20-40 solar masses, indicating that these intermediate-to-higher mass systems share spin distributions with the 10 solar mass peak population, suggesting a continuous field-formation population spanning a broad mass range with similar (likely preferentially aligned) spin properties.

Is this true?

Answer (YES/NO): NO